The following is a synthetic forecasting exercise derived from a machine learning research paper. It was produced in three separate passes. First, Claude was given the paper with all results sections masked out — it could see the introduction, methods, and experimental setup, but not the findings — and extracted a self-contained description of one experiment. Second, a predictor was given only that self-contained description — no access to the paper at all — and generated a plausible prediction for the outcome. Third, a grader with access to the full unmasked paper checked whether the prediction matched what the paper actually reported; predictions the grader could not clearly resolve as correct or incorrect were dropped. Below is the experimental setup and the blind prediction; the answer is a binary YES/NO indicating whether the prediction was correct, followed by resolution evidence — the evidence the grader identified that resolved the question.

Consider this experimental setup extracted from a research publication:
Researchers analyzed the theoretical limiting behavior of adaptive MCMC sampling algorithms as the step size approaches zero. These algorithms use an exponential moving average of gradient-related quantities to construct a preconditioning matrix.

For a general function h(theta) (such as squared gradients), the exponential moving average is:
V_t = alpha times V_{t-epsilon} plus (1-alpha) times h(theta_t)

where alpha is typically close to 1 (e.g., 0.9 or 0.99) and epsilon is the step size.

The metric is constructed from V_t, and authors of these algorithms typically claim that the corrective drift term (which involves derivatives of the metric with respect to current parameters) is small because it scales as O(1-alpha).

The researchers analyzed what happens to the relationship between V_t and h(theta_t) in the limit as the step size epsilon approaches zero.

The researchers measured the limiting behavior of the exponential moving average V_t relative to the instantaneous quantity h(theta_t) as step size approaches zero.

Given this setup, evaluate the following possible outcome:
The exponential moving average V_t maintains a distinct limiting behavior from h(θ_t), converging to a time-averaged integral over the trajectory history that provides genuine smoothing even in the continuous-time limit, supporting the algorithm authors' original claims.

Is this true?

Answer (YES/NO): NO